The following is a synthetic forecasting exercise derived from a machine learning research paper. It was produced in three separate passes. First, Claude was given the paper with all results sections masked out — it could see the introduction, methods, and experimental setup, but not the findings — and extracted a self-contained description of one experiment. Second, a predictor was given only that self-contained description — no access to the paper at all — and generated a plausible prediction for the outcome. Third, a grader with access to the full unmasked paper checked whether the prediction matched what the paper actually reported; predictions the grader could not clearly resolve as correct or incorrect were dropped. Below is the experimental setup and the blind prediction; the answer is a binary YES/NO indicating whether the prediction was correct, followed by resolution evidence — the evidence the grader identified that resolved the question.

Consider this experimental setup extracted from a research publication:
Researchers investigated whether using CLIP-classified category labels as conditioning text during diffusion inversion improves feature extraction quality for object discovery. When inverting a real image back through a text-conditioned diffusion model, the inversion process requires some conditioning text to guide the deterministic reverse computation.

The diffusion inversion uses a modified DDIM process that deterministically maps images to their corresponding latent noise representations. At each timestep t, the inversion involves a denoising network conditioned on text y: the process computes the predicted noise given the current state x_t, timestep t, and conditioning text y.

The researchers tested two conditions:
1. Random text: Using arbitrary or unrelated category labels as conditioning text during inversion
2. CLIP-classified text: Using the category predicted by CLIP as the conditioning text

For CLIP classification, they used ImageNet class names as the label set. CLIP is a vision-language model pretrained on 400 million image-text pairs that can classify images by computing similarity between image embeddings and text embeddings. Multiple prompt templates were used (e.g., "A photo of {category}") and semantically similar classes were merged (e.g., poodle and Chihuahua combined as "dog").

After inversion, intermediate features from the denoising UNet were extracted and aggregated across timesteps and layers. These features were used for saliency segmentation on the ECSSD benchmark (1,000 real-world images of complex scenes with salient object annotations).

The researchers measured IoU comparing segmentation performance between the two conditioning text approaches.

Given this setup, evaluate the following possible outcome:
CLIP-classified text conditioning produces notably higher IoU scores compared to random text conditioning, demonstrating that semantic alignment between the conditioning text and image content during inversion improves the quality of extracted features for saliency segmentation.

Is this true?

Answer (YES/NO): NO